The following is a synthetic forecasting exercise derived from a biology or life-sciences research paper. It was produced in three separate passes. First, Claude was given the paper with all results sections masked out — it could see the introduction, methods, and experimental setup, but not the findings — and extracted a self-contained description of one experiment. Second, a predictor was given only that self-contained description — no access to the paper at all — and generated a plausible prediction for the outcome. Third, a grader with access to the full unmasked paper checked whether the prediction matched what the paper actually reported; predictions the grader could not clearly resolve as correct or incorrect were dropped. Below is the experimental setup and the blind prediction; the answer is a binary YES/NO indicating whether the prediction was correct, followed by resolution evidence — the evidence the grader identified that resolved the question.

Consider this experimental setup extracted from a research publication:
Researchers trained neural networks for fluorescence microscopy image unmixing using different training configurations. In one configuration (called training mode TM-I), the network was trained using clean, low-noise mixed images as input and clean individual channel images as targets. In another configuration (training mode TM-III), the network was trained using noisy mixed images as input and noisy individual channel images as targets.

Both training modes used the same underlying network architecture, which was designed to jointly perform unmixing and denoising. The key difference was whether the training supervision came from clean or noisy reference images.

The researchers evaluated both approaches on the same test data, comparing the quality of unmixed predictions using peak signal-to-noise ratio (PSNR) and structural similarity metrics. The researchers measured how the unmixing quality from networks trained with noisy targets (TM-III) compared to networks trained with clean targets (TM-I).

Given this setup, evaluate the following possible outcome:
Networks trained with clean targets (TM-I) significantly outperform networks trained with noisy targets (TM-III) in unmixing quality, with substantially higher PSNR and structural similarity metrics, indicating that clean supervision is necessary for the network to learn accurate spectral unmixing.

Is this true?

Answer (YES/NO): NO